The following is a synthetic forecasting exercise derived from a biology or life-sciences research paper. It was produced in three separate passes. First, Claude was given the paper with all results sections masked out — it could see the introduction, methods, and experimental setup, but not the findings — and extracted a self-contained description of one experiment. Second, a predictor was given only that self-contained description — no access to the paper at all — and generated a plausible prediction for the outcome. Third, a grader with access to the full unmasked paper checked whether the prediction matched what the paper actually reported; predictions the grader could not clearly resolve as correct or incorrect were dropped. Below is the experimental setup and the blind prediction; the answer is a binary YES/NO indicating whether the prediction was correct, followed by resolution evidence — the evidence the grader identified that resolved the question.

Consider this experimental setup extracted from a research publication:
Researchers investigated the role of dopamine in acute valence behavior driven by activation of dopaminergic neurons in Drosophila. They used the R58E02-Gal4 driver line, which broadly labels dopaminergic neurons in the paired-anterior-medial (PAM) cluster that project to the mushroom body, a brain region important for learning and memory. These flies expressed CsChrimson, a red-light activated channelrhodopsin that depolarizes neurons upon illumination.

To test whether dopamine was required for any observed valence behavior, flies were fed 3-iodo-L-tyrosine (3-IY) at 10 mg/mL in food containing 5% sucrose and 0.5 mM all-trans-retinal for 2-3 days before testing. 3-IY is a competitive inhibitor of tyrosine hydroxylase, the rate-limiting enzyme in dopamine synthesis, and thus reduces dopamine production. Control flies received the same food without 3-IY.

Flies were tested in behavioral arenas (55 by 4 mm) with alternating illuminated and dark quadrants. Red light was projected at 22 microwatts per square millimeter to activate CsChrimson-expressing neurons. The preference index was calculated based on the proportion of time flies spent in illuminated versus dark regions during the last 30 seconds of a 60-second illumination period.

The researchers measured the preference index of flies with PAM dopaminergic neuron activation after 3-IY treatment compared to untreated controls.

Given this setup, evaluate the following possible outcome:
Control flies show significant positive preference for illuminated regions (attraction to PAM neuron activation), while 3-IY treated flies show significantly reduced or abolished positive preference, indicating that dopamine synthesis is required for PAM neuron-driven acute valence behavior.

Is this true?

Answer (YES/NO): NO